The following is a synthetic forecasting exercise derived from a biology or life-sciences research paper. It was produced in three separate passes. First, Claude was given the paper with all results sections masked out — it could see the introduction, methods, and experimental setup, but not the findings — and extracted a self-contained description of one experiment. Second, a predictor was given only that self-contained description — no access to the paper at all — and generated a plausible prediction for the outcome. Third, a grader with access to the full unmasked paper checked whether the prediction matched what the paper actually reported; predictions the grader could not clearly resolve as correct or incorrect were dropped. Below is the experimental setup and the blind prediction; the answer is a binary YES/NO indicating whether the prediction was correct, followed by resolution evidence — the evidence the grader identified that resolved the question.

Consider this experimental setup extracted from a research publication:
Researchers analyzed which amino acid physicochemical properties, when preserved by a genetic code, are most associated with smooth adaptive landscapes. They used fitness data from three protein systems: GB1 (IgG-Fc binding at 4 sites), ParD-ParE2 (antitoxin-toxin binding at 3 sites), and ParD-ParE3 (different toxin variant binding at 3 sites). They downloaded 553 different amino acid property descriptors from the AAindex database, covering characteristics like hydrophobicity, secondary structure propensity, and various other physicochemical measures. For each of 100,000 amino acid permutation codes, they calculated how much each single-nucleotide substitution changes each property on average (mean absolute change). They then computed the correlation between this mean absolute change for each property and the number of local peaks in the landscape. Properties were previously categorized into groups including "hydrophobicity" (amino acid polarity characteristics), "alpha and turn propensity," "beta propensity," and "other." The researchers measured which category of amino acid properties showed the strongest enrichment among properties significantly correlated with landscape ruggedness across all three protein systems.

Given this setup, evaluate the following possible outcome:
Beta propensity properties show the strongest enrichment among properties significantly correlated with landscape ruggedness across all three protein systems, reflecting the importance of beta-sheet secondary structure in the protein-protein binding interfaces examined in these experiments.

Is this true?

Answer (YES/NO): NO